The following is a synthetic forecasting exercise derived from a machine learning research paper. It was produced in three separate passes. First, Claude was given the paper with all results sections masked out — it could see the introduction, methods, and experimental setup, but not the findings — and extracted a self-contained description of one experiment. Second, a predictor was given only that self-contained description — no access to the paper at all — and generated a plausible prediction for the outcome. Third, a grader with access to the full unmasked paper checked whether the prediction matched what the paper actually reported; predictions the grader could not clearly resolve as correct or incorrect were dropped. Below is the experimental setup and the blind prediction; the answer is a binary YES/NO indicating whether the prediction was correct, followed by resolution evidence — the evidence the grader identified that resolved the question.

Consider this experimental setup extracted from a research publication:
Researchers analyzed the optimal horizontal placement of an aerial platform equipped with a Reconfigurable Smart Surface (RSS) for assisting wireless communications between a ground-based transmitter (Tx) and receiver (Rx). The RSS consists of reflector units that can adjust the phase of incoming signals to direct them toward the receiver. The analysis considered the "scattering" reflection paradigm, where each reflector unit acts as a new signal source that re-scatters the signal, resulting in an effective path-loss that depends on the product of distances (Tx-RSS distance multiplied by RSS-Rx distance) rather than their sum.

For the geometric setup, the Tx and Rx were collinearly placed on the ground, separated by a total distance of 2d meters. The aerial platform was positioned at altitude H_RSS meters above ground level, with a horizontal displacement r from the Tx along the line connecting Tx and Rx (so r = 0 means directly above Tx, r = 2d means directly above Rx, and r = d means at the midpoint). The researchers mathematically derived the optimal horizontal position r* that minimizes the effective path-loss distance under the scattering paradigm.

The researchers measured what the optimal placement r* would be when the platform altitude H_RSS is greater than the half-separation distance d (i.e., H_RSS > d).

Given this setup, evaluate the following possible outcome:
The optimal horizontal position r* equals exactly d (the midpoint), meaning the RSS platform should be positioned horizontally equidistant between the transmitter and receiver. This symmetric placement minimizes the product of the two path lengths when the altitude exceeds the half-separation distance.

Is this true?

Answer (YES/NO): YES